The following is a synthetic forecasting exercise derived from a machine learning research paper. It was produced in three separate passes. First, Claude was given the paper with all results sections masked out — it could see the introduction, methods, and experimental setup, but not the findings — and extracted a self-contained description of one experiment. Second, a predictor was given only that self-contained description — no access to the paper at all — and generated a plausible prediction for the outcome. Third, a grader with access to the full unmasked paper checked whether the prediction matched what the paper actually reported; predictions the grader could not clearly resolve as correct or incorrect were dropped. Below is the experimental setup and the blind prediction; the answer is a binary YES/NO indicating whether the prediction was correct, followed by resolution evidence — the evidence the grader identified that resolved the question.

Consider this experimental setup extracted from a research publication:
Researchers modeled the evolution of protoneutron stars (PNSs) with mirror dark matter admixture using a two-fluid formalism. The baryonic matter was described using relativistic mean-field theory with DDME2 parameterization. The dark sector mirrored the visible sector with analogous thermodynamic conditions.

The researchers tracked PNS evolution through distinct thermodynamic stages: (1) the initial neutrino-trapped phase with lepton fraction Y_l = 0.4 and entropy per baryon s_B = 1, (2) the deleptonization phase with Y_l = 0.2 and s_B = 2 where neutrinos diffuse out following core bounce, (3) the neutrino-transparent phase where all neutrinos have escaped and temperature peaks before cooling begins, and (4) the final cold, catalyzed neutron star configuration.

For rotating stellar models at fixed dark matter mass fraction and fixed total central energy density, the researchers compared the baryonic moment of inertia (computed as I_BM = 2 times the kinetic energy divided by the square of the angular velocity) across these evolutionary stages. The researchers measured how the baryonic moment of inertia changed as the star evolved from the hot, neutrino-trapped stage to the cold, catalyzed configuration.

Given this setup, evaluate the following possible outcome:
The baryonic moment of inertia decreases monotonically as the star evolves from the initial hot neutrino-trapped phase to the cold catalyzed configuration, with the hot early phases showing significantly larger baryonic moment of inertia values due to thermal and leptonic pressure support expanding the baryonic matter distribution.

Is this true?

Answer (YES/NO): NO